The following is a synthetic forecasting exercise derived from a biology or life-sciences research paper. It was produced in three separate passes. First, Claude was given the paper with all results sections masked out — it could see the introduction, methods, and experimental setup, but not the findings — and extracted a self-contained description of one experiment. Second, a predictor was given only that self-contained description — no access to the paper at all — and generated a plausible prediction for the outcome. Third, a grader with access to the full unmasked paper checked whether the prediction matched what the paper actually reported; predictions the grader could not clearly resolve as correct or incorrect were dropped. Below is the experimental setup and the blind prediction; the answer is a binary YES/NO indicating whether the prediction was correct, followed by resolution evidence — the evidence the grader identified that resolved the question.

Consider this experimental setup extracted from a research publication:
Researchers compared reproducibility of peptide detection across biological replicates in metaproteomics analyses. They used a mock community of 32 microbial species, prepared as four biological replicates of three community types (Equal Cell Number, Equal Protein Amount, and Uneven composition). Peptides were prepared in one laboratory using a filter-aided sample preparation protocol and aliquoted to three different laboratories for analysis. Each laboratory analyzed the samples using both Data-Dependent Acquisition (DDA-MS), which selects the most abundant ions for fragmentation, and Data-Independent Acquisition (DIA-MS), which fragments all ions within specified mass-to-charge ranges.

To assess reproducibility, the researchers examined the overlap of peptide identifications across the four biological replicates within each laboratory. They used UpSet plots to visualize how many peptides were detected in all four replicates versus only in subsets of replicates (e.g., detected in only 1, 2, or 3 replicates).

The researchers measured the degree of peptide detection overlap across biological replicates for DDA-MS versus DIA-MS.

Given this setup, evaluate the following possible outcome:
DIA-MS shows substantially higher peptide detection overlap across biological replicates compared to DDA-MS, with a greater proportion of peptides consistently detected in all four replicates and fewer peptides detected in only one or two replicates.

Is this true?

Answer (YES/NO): YES